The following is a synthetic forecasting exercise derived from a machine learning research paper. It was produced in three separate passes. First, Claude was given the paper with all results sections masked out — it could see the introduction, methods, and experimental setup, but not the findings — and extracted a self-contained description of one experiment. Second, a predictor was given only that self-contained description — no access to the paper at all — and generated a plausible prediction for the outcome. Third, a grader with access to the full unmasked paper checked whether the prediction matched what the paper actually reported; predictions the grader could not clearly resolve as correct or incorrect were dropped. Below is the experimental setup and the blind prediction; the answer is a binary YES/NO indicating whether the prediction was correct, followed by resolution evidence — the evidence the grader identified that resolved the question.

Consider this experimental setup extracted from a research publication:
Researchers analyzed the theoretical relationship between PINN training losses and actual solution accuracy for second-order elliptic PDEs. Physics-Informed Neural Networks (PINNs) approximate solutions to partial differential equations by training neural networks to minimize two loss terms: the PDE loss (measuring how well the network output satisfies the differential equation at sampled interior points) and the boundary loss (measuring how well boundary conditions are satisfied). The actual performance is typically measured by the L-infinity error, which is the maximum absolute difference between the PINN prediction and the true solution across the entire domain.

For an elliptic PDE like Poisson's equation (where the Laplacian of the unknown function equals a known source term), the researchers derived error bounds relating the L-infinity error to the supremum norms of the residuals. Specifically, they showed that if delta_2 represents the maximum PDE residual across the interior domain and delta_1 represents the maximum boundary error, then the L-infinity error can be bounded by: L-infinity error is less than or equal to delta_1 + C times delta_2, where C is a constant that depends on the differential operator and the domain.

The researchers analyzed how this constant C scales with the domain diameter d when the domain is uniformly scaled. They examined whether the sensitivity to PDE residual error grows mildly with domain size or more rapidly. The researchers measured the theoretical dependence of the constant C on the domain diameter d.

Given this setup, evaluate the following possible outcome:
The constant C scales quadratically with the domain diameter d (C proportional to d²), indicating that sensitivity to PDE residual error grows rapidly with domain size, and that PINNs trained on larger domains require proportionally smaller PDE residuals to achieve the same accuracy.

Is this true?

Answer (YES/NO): NO